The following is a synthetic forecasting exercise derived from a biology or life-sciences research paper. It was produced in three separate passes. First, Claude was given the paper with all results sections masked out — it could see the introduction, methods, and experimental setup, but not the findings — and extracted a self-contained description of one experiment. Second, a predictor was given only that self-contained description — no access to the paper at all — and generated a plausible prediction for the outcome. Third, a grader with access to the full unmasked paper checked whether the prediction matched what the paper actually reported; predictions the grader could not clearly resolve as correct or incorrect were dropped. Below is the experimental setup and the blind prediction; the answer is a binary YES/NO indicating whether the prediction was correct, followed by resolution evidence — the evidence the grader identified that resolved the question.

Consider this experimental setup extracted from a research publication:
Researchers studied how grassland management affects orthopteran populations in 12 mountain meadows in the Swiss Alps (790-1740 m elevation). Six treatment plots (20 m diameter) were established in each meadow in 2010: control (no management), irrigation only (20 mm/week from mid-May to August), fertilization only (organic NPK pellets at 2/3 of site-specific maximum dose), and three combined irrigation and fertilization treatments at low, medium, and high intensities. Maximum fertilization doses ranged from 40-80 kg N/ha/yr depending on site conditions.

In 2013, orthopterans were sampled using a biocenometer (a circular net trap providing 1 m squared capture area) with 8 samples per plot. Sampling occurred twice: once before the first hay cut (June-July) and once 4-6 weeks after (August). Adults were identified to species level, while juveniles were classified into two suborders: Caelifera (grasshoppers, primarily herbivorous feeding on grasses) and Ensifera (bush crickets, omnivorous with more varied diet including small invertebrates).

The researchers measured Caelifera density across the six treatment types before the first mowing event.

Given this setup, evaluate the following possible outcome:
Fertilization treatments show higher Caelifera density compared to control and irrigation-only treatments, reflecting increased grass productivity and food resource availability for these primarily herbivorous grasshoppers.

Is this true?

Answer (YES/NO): NO